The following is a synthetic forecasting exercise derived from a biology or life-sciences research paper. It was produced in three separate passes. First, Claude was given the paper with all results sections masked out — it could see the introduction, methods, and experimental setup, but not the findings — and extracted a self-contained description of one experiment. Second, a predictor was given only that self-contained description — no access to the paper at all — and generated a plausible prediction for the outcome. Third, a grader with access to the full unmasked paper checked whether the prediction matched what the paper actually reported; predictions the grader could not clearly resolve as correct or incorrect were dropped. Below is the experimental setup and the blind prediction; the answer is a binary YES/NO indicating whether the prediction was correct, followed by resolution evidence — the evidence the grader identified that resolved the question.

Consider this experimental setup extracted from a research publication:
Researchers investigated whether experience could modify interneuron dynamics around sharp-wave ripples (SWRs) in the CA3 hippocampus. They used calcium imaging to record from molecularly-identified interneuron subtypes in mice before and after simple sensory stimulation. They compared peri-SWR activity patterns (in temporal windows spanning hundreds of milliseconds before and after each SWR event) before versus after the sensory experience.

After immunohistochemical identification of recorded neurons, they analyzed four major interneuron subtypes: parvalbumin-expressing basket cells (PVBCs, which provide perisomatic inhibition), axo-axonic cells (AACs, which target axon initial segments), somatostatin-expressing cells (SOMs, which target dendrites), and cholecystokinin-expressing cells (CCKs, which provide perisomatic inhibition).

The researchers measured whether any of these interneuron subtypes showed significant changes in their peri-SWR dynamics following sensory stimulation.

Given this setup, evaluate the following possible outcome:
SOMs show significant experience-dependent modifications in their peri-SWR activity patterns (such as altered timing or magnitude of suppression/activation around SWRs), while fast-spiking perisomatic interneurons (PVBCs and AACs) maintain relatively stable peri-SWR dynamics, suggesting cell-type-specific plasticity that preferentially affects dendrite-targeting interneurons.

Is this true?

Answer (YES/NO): NO